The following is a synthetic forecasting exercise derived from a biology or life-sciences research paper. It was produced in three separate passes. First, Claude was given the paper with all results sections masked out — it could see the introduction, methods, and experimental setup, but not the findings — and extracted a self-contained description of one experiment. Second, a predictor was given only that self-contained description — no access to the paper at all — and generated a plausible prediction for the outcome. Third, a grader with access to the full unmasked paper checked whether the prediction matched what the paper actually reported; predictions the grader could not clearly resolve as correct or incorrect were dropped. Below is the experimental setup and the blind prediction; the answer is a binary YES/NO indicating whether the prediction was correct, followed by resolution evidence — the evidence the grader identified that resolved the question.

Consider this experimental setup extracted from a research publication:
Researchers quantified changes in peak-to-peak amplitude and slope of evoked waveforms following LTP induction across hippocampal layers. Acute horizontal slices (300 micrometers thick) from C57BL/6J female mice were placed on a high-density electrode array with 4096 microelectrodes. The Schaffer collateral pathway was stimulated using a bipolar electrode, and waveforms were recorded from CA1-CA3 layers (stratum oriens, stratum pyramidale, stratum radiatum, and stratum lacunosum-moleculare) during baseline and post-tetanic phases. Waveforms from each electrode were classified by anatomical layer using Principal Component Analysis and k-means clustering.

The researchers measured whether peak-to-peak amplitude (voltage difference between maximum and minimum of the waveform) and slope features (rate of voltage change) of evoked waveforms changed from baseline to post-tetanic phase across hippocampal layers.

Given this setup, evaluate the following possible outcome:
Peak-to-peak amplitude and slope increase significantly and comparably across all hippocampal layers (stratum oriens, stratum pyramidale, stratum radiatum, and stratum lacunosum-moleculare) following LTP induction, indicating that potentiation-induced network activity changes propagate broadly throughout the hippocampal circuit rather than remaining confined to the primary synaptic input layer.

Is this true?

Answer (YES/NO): YES